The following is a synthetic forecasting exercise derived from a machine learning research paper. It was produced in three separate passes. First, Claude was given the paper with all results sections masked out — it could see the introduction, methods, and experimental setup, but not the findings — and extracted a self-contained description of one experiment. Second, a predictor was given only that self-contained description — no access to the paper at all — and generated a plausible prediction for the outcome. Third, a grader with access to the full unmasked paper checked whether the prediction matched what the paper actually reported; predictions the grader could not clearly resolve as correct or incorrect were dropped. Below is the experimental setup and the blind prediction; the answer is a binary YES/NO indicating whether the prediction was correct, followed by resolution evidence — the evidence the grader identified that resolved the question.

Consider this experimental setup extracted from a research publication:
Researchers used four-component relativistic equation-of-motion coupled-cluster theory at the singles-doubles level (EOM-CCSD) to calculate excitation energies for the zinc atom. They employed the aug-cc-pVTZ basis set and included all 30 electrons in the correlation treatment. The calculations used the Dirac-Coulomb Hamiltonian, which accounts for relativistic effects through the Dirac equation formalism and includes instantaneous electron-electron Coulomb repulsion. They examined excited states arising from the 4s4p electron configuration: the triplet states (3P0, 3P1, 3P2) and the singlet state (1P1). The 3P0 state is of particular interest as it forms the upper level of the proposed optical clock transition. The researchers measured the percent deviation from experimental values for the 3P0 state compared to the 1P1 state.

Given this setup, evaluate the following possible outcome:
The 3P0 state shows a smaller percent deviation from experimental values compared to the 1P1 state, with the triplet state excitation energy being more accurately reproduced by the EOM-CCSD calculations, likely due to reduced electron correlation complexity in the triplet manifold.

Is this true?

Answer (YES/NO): NO